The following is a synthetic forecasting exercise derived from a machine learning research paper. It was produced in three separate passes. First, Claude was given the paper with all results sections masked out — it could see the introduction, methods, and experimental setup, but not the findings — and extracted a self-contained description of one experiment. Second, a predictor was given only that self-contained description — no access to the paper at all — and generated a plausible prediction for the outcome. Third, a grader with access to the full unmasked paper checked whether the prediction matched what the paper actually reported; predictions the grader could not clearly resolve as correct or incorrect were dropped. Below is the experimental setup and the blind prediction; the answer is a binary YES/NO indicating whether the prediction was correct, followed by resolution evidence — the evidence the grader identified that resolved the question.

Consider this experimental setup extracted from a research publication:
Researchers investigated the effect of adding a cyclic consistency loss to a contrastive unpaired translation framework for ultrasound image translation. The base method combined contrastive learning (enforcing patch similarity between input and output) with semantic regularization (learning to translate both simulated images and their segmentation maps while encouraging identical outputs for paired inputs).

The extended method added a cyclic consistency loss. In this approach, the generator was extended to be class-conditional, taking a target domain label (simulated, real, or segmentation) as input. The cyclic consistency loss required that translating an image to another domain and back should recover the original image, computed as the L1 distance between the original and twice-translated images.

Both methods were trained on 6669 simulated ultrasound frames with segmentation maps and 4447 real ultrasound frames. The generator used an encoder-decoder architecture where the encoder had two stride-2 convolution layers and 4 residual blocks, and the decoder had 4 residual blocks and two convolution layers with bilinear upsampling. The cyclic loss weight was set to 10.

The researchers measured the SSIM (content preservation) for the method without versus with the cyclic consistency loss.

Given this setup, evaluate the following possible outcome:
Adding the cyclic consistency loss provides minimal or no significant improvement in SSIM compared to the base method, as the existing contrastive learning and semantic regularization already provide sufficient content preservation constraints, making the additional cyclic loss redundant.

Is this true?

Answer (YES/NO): NO